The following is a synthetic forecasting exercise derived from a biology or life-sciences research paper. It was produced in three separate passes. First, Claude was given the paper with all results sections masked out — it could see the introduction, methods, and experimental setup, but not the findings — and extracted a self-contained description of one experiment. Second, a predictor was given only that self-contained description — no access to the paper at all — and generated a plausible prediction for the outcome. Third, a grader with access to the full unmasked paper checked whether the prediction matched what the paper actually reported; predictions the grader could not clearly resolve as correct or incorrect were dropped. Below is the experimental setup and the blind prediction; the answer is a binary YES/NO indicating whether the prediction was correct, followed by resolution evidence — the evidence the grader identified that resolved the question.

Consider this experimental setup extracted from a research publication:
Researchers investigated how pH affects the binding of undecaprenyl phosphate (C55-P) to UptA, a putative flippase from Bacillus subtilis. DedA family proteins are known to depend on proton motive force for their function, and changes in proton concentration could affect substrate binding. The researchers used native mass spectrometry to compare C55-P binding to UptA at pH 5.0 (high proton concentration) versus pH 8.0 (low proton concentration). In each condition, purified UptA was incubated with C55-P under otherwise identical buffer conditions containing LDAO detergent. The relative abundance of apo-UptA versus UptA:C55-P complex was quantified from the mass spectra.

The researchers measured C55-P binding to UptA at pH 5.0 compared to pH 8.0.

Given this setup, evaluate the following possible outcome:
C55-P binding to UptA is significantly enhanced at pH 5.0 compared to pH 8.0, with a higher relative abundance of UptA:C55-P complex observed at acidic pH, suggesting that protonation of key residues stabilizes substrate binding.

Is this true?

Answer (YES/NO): NO